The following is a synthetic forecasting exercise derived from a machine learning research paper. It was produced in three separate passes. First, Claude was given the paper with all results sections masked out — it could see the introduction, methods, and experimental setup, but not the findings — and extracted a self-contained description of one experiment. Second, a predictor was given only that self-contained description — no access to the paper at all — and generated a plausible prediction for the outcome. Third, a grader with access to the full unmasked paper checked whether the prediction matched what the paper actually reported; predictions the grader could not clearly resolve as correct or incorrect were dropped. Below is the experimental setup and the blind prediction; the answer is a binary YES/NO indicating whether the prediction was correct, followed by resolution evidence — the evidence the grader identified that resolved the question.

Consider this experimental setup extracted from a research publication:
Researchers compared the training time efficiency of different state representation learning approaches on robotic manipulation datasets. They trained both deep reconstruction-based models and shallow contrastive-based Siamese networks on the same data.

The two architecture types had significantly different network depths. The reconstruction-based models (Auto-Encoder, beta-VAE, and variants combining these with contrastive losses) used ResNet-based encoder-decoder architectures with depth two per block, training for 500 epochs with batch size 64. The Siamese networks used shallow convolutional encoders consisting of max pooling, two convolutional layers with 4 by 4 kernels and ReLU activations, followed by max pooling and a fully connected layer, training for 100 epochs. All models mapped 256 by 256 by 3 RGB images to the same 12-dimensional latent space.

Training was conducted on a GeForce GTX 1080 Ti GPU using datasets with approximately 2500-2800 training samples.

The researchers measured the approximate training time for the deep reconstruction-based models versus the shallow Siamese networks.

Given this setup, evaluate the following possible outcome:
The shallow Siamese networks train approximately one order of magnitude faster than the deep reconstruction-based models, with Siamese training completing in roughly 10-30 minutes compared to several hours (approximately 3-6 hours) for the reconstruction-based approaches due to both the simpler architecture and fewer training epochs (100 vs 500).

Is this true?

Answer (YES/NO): NO